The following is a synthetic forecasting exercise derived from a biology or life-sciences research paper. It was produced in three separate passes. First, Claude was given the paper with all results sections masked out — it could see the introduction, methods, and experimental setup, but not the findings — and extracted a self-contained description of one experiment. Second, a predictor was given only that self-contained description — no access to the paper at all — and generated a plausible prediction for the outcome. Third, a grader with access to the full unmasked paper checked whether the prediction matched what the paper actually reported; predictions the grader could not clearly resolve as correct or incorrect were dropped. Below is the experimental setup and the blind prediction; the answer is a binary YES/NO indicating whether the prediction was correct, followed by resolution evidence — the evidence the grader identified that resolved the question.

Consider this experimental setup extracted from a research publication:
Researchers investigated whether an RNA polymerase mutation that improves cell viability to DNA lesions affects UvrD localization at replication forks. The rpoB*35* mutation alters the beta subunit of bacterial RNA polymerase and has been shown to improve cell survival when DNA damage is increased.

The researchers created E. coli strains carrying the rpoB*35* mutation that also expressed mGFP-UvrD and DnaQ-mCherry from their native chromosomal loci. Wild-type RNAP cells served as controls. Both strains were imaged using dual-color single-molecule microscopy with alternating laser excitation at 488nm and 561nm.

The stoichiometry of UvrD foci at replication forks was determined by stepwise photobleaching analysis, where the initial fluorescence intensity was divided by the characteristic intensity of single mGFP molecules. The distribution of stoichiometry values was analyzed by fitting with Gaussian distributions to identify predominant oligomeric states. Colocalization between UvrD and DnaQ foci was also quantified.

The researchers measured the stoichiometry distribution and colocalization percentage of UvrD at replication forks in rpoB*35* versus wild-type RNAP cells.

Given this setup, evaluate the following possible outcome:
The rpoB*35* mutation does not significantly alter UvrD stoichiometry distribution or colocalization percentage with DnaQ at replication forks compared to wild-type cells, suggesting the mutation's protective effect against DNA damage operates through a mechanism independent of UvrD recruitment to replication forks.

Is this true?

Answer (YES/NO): NO